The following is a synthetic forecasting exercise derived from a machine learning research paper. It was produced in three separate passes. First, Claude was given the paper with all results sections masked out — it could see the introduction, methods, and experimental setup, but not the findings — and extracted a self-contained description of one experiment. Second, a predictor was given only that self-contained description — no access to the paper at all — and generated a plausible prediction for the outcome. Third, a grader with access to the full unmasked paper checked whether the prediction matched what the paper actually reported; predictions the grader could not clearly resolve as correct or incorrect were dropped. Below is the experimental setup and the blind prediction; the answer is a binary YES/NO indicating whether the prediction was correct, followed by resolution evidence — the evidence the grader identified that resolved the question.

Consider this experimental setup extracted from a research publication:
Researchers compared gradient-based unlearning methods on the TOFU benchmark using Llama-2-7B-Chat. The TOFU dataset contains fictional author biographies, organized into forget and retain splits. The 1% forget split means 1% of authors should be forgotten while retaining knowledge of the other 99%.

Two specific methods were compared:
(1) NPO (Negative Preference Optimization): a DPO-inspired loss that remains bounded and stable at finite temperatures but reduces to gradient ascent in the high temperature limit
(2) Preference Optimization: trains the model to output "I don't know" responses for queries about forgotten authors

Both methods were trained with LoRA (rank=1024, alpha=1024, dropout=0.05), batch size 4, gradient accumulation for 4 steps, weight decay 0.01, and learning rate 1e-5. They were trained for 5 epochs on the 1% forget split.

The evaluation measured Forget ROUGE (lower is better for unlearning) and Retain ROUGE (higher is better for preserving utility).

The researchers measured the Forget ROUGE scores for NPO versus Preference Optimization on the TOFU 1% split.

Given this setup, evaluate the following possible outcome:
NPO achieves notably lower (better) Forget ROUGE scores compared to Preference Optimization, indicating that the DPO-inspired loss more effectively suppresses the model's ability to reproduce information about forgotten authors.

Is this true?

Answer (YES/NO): YES